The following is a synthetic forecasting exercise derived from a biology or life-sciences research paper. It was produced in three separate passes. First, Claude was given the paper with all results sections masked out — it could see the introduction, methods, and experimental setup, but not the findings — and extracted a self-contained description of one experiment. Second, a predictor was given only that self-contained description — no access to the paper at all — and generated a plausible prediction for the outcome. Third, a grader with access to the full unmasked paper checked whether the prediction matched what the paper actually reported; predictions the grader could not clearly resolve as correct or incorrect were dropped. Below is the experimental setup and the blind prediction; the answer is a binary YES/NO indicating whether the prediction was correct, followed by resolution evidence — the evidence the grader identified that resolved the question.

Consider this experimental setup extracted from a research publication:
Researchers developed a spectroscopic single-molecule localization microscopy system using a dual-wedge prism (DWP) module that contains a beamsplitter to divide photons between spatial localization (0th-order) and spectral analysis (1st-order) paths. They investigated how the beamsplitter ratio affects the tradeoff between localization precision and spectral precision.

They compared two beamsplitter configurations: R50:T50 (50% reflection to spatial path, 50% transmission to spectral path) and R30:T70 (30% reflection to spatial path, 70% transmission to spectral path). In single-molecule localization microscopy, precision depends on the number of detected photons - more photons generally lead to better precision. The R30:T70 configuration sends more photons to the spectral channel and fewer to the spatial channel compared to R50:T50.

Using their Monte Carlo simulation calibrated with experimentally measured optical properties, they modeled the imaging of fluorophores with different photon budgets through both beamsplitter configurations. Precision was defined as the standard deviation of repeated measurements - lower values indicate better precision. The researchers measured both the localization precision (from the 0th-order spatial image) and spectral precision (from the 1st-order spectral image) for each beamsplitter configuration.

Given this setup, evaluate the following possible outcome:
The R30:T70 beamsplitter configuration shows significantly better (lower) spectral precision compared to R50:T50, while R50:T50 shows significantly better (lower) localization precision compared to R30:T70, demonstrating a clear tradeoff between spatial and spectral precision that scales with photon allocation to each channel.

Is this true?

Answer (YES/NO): NO